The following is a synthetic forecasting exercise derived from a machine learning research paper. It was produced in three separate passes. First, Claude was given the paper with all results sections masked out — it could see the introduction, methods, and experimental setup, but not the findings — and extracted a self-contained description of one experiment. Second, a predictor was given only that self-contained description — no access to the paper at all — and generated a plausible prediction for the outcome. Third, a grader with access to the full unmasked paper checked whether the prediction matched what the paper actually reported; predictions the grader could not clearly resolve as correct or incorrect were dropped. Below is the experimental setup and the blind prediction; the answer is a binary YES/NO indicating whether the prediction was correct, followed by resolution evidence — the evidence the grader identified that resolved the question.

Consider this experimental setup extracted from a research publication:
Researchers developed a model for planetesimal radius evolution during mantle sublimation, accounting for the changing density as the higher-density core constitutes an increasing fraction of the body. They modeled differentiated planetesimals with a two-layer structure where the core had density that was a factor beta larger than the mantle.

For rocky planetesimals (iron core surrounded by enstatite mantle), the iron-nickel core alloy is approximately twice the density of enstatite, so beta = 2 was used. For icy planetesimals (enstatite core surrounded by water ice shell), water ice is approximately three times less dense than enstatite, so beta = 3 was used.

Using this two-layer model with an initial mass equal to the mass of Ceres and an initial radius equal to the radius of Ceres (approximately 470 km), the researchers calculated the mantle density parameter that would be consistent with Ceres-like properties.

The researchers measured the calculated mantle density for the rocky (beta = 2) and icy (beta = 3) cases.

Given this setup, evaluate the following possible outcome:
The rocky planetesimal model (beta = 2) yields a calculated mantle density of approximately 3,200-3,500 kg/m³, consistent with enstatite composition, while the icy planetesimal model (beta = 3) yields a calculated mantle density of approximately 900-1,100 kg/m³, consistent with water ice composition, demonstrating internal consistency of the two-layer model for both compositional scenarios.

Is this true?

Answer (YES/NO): NO